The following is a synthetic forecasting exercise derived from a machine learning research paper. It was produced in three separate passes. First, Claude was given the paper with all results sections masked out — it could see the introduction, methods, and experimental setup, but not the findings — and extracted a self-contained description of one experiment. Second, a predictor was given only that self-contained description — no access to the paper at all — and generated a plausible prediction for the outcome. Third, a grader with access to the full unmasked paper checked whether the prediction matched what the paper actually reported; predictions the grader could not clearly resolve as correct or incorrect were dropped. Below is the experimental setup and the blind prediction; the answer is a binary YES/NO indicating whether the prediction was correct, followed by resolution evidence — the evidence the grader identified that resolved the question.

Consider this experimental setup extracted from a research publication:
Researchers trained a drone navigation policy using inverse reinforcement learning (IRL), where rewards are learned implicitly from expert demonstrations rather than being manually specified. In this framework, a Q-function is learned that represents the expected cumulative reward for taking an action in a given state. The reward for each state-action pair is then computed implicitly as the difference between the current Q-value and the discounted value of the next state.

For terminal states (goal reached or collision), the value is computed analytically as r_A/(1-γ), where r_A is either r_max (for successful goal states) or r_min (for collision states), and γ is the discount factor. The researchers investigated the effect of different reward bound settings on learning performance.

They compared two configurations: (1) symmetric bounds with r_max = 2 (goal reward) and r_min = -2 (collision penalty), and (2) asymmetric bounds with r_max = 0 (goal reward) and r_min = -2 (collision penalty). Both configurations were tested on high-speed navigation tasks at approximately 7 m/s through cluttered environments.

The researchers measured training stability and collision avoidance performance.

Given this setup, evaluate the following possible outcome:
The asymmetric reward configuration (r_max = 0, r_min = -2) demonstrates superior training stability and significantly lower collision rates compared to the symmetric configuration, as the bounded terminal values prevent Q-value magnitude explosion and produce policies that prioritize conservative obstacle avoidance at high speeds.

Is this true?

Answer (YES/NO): YES